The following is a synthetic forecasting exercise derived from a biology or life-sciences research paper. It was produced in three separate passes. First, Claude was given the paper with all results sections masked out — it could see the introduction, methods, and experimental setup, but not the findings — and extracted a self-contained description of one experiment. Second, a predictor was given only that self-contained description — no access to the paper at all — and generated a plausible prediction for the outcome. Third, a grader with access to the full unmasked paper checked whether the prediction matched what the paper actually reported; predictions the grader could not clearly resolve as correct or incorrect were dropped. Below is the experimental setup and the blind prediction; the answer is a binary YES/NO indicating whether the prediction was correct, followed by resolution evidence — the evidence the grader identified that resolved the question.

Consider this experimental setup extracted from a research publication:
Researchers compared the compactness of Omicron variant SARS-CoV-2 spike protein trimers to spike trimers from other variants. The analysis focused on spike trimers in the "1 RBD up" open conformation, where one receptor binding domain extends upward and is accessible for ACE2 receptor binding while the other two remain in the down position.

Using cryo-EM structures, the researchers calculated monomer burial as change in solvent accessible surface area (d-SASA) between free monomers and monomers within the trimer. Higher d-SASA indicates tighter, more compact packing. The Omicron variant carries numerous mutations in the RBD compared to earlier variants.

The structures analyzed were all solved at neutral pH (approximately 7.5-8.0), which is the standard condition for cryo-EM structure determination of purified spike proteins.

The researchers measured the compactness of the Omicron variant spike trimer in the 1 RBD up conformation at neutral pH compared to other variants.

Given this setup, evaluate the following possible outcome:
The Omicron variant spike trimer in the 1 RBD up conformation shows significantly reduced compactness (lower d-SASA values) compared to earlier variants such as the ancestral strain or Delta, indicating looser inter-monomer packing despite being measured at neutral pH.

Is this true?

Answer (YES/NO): NO